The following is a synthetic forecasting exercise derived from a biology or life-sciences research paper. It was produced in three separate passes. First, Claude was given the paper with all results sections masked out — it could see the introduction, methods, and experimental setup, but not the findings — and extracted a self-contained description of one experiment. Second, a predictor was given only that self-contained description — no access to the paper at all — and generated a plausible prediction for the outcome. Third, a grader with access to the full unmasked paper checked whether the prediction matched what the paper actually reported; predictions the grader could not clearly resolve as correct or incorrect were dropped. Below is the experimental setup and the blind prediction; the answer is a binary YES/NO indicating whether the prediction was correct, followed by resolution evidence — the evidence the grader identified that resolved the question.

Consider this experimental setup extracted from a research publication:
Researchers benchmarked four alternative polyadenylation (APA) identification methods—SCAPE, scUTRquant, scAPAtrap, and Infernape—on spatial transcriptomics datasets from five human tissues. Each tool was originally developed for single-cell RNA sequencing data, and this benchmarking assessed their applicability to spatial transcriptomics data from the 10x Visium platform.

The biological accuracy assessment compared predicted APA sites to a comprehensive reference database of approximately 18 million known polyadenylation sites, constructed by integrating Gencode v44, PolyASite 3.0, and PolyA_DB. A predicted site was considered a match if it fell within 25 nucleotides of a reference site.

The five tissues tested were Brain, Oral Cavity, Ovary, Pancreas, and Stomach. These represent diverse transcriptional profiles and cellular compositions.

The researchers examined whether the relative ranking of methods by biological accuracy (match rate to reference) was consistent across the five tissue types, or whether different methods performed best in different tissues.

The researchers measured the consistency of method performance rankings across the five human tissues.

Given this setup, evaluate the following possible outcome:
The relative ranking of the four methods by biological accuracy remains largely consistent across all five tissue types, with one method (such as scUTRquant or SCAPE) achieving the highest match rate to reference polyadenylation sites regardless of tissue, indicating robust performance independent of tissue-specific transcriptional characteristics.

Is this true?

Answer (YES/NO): YES